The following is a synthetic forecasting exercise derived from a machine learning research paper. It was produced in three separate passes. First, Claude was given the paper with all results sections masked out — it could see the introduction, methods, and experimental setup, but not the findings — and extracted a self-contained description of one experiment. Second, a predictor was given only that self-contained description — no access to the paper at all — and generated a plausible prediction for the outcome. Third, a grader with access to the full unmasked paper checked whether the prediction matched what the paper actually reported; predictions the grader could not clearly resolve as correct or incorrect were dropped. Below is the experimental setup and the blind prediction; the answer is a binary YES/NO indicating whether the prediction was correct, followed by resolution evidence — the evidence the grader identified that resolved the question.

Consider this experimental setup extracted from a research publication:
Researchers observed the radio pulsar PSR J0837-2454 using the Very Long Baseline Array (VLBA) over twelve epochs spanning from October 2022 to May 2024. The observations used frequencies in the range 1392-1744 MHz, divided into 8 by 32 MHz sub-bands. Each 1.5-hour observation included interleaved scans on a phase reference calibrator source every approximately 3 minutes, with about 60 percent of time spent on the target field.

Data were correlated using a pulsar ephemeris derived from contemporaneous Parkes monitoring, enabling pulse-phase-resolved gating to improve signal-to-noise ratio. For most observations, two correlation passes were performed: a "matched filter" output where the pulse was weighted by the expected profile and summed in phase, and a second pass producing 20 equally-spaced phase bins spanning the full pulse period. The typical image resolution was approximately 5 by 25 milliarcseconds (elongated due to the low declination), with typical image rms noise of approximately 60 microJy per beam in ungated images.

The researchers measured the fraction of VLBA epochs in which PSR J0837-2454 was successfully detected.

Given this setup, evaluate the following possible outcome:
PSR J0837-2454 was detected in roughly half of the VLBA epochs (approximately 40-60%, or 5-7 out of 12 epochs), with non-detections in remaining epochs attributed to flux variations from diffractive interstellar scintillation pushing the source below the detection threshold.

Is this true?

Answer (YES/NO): YES